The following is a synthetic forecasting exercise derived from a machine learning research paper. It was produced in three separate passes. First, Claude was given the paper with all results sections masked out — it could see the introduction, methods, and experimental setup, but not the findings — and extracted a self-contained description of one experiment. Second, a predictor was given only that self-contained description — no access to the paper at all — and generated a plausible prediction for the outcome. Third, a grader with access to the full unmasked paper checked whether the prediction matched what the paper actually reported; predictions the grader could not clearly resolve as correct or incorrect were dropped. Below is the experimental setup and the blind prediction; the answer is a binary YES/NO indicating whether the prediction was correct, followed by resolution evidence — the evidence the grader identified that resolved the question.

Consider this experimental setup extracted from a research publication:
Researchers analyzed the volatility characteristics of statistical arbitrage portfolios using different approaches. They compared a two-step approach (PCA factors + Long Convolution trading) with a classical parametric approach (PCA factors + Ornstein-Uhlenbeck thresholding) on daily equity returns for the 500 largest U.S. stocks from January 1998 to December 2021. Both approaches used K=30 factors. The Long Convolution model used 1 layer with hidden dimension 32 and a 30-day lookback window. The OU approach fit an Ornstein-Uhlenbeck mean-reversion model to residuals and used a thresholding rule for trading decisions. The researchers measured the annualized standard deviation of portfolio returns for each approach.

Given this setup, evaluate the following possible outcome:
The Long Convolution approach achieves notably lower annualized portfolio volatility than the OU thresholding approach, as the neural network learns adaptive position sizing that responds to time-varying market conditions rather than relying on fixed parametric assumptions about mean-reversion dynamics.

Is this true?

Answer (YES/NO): NO